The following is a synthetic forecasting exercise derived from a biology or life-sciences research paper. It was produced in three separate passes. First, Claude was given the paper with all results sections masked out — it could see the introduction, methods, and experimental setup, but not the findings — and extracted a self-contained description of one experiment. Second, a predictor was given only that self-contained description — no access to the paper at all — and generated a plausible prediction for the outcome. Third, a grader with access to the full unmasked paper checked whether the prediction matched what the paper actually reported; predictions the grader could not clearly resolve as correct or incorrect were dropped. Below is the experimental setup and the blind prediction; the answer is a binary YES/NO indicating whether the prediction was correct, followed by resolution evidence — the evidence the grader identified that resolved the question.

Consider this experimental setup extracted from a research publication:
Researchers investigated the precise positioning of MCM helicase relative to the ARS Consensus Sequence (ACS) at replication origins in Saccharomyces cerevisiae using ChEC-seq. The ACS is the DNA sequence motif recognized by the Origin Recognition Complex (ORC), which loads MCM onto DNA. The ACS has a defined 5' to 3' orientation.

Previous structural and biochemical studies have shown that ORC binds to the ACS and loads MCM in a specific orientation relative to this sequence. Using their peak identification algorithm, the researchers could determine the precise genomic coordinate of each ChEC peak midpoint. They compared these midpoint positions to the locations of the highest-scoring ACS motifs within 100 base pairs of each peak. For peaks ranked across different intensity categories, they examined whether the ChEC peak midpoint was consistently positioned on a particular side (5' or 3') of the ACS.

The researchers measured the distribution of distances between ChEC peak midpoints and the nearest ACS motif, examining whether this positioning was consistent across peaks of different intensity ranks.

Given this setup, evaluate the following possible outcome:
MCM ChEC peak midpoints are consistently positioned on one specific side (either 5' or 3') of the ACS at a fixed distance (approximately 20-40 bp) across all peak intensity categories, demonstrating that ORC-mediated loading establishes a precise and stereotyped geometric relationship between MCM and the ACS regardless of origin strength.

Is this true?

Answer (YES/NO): NO